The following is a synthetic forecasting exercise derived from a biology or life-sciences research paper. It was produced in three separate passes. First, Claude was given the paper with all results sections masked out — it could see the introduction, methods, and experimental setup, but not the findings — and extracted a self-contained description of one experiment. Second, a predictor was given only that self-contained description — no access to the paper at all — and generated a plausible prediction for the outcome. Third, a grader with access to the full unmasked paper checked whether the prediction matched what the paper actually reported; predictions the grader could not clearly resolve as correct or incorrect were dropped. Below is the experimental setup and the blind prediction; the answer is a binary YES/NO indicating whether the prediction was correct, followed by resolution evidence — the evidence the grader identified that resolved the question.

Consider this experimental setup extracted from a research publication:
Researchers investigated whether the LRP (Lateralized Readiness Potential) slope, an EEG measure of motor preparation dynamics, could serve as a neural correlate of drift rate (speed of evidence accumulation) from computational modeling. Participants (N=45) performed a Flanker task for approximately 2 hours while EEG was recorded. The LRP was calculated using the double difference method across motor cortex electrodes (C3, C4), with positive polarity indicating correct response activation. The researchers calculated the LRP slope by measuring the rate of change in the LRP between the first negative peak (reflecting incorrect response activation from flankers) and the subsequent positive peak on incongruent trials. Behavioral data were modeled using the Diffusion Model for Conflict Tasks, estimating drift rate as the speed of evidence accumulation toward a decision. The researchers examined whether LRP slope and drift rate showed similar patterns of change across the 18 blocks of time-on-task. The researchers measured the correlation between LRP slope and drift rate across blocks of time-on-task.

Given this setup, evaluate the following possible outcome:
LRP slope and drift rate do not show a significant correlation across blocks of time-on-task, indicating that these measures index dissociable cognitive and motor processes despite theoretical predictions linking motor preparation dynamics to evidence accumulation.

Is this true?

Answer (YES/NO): NO